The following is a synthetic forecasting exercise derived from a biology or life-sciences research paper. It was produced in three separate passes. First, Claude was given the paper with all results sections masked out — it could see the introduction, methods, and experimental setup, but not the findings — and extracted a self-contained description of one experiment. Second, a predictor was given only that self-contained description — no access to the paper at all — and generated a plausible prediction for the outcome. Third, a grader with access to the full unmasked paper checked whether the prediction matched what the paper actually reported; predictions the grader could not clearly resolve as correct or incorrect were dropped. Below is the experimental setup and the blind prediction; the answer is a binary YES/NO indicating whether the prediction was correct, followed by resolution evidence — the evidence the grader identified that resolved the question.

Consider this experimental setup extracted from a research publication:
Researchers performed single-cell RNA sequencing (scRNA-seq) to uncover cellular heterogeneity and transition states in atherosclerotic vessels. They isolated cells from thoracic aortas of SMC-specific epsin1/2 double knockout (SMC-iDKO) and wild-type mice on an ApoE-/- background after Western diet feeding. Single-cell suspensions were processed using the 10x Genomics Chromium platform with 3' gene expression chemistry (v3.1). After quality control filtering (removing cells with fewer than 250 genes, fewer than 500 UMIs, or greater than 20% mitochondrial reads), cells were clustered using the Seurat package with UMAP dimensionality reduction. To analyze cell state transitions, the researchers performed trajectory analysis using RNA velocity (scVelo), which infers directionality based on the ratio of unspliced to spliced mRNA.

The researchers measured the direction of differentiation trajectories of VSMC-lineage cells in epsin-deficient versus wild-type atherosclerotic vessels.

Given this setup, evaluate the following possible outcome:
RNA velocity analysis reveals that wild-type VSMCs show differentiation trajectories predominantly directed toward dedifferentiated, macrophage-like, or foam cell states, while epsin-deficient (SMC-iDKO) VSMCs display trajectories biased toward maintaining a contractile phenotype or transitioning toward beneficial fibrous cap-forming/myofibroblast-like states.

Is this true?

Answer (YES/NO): NO